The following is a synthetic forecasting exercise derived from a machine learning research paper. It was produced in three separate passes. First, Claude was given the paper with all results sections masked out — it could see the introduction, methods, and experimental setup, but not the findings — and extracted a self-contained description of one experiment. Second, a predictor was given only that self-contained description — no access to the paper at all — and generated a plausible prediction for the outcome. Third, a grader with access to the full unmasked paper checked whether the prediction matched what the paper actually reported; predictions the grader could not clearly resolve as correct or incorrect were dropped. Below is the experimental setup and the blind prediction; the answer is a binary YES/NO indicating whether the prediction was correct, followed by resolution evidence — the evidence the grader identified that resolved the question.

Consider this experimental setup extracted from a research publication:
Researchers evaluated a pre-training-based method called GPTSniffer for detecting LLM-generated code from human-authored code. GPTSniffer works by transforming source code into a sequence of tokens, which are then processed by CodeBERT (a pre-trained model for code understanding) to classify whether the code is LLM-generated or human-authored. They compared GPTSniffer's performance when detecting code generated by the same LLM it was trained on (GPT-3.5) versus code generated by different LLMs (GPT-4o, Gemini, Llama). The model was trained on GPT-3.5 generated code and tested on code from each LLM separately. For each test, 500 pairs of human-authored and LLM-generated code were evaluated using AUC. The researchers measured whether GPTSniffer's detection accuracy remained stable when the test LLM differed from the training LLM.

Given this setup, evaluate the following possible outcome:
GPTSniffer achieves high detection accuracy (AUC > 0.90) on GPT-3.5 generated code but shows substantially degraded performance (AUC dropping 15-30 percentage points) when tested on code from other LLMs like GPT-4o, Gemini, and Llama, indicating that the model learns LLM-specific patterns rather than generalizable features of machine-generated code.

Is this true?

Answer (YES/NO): NO